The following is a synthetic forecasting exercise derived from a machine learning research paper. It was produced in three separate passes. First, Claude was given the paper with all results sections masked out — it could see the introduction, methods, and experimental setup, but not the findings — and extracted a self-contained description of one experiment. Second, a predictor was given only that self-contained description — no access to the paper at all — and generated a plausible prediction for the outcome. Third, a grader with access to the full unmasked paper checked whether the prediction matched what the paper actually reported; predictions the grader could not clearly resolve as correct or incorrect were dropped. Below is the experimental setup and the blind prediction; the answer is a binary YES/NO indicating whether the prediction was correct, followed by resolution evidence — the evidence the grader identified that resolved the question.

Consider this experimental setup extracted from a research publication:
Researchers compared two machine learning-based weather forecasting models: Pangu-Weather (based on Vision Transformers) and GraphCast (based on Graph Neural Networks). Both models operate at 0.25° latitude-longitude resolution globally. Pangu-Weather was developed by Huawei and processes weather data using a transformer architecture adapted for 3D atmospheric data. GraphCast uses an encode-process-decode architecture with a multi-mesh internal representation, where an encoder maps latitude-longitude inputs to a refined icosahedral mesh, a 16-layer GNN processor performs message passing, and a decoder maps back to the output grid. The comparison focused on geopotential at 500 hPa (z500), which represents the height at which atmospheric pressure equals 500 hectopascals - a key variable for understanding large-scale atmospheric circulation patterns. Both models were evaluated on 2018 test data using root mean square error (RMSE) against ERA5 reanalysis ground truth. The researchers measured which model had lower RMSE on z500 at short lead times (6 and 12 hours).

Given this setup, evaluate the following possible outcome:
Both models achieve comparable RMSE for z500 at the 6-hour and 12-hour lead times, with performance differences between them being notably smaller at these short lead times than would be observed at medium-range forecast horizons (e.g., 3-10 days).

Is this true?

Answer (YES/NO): NO